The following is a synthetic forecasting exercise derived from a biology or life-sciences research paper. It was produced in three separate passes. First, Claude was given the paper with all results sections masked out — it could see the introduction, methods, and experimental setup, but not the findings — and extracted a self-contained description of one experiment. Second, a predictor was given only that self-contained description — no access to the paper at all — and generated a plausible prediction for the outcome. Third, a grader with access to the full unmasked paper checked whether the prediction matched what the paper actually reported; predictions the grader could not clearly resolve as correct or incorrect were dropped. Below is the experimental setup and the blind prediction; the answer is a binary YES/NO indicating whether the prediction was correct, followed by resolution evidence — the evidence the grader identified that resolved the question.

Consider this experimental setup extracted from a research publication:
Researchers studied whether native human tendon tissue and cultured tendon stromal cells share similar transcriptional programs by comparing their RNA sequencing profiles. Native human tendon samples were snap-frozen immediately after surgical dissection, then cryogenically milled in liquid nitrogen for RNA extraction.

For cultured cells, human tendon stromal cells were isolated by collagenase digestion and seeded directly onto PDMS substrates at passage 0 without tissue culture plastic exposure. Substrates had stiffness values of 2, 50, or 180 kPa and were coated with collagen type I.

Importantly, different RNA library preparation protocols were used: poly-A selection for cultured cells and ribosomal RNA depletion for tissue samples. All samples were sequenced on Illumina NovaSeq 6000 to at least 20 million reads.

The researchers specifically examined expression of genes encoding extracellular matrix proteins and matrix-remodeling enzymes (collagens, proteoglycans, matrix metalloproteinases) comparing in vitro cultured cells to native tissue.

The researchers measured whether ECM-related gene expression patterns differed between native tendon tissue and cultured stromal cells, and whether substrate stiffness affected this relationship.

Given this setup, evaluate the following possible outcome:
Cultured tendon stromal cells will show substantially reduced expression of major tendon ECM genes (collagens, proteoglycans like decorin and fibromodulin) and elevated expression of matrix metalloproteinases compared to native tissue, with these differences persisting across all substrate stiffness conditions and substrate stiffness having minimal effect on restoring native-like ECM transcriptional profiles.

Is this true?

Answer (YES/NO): NO